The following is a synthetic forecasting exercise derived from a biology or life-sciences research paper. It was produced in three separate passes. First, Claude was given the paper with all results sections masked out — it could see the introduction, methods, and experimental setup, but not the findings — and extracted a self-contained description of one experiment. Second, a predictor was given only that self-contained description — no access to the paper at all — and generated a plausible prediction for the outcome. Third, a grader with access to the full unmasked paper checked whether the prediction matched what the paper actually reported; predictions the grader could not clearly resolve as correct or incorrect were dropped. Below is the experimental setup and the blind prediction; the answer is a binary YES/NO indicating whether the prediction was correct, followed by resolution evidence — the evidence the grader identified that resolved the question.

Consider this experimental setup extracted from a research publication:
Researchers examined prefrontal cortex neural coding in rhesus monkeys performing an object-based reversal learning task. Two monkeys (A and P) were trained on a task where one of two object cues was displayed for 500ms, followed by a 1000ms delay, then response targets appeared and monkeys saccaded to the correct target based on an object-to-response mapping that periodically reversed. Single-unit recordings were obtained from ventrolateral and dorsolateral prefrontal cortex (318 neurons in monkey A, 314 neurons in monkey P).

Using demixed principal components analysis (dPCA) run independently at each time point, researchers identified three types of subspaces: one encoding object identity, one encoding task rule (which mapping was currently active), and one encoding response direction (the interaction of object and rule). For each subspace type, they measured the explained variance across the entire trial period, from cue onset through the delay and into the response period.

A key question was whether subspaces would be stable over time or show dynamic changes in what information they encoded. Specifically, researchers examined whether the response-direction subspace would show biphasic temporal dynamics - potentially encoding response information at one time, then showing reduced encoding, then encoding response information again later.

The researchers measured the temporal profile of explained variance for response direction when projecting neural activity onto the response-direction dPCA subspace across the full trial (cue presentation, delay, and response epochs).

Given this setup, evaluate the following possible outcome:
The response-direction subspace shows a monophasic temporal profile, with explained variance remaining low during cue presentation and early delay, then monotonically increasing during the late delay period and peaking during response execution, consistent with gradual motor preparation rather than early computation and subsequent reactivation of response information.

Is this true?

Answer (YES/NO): NO